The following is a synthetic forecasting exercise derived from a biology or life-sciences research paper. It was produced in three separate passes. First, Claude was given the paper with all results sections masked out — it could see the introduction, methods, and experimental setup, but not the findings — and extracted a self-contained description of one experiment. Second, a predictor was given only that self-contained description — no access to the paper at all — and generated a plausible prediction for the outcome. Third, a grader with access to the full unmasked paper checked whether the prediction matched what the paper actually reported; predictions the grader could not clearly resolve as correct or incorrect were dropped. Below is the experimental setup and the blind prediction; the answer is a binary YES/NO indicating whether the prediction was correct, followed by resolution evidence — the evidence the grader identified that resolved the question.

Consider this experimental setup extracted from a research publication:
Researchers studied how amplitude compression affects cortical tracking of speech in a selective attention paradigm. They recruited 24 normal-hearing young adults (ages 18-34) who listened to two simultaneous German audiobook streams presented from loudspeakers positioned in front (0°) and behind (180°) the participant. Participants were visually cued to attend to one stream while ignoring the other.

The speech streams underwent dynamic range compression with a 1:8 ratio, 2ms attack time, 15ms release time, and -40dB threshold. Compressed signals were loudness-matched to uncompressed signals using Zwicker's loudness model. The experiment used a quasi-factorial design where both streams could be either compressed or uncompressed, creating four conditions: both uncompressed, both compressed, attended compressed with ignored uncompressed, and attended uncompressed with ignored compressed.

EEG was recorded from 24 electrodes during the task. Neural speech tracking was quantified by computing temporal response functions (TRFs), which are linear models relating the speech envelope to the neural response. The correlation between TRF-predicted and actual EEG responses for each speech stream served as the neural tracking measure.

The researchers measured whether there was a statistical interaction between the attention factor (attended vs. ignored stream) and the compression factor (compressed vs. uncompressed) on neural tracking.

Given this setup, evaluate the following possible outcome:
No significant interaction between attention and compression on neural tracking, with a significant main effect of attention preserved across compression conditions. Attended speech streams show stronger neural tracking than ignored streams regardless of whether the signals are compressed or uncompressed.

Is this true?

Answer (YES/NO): YES